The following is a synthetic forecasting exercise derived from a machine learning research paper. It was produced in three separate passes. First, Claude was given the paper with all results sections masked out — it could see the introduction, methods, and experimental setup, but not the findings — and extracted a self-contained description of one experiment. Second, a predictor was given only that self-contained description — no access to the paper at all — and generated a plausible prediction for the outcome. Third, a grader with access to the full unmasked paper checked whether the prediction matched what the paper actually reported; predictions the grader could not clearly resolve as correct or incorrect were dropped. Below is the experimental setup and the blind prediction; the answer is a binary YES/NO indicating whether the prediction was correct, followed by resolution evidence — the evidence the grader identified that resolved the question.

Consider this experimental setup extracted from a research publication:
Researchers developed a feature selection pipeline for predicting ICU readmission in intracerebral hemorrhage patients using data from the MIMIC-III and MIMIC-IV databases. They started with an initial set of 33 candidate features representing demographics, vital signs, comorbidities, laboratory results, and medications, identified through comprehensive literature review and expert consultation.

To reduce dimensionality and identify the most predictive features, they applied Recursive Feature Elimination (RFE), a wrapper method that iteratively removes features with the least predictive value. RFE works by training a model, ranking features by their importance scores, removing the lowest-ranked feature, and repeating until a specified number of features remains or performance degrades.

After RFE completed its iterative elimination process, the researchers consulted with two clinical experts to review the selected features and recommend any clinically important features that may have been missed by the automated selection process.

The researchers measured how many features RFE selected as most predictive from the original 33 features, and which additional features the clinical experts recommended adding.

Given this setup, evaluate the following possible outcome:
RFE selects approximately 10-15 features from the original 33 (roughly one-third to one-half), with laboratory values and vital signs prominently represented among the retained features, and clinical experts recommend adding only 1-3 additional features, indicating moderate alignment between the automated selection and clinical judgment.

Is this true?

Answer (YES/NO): NO